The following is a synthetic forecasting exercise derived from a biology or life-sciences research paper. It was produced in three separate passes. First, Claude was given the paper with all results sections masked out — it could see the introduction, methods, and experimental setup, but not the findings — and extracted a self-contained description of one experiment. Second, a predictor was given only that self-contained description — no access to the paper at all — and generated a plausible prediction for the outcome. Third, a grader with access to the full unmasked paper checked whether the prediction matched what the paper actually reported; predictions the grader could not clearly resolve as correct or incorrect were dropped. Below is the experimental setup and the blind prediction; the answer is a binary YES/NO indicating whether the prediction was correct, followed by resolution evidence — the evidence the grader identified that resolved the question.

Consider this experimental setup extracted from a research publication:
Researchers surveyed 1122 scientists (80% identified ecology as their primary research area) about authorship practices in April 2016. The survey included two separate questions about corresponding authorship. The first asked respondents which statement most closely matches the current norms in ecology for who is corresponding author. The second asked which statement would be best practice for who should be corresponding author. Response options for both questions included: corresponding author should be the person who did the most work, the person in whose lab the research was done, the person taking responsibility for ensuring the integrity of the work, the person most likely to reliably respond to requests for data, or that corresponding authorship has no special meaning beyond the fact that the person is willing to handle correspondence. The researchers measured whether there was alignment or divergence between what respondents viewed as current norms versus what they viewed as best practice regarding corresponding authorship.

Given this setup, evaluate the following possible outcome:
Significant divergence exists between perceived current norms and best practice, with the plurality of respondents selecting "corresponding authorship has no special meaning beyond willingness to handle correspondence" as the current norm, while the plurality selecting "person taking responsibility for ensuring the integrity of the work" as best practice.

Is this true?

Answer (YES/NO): NO